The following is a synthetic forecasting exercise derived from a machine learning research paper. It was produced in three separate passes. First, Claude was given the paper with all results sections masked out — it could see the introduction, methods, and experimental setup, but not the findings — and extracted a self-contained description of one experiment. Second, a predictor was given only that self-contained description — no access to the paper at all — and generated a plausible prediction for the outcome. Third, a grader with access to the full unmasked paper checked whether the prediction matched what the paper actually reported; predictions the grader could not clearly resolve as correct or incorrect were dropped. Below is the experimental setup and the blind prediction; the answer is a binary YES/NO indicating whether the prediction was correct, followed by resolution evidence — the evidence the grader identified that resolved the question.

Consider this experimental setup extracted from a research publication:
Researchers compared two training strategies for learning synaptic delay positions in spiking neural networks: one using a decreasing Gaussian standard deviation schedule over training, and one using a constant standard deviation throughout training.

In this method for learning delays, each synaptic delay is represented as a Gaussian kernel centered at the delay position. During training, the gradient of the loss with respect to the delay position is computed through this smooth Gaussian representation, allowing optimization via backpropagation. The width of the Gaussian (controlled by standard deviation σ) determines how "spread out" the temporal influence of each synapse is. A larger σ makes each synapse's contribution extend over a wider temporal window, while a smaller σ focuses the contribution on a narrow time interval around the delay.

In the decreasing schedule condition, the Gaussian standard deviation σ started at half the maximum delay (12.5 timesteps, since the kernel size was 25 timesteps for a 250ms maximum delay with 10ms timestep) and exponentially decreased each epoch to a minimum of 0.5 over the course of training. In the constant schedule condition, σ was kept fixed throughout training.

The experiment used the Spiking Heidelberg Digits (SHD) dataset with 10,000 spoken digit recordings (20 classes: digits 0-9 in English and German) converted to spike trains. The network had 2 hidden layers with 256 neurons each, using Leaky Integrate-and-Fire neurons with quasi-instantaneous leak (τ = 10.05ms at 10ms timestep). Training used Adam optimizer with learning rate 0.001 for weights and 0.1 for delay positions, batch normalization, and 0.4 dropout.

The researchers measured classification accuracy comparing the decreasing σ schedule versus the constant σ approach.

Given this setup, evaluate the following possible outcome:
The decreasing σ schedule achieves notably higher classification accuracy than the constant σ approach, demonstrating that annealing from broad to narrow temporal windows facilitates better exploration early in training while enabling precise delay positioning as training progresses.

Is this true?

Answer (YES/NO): YES